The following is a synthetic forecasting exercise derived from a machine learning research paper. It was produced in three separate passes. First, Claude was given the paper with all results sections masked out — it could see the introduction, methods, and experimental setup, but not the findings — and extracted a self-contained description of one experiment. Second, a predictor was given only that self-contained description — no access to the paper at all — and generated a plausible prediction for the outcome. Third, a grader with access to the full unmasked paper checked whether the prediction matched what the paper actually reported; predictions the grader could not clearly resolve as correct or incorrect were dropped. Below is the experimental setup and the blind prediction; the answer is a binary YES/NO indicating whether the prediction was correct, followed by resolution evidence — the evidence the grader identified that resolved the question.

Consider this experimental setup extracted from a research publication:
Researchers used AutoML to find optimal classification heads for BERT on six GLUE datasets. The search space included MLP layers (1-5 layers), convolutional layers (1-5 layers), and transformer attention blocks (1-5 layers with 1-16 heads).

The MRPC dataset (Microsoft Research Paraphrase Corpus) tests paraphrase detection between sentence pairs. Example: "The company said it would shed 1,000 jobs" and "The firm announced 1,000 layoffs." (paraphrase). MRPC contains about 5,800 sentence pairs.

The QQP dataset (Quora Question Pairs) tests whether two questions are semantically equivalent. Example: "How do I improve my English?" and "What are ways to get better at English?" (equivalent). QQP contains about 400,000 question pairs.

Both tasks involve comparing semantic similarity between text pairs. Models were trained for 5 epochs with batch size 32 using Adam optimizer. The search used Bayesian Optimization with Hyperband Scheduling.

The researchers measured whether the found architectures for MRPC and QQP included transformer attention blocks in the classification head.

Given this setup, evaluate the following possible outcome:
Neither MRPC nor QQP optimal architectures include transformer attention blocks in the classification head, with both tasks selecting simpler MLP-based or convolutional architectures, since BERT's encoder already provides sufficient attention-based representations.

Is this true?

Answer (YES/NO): NO